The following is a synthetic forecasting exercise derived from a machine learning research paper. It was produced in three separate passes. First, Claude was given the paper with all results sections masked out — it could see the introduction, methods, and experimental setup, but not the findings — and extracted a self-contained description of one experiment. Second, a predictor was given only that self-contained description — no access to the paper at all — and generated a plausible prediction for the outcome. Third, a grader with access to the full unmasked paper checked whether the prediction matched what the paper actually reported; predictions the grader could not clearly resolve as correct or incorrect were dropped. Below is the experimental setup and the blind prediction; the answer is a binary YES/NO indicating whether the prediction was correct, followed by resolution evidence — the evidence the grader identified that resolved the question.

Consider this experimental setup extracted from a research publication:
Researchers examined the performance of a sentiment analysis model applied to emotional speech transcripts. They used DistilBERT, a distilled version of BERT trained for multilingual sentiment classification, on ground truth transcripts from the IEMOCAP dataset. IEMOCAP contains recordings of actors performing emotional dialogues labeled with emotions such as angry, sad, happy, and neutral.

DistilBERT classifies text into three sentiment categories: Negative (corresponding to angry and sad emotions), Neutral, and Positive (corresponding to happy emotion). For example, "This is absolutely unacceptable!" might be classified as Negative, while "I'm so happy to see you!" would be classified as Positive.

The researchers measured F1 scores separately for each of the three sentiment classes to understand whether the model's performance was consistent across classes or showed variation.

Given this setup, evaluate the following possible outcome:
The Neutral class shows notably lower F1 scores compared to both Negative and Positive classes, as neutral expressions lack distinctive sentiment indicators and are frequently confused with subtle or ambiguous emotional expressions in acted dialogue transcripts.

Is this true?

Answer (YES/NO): YES